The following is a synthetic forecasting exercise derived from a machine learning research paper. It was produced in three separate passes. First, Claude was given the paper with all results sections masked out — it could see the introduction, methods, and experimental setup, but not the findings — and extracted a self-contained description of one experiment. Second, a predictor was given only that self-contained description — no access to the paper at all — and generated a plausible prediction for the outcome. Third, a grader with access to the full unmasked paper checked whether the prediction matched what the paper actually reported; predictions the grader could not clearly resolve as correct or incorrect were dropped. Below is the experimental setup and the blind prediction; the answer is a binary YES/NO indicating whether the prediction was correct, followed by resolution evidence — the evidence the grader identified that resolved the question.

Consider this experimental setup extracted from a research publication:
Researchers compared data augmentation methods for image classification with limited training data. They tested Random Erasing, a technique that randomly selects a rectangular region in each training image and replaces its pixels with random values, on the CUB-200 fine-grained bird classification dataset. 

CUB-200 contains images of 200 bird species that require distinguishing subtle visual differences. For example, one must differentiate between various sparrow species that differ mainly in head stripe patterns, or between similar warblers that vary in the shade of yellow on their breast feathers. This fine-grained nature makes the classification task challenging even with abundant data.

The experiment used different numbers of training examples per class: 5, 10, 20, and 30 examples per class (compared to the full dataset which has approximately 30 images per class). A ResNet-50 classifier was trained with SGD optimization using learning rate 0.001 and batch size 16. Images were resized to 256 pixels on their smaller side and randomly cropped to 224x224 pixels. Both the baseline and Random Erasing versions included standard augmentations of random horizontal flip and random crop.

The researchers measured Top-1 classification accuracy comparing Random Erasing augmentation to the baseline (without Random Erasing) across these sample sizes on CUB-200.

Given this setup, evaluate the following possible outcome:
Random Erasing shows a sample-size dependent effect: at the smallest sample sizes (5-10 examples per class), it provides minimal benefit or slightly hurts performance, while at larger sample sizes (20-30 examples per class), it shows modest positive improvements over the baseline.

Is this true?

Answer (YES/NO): NO